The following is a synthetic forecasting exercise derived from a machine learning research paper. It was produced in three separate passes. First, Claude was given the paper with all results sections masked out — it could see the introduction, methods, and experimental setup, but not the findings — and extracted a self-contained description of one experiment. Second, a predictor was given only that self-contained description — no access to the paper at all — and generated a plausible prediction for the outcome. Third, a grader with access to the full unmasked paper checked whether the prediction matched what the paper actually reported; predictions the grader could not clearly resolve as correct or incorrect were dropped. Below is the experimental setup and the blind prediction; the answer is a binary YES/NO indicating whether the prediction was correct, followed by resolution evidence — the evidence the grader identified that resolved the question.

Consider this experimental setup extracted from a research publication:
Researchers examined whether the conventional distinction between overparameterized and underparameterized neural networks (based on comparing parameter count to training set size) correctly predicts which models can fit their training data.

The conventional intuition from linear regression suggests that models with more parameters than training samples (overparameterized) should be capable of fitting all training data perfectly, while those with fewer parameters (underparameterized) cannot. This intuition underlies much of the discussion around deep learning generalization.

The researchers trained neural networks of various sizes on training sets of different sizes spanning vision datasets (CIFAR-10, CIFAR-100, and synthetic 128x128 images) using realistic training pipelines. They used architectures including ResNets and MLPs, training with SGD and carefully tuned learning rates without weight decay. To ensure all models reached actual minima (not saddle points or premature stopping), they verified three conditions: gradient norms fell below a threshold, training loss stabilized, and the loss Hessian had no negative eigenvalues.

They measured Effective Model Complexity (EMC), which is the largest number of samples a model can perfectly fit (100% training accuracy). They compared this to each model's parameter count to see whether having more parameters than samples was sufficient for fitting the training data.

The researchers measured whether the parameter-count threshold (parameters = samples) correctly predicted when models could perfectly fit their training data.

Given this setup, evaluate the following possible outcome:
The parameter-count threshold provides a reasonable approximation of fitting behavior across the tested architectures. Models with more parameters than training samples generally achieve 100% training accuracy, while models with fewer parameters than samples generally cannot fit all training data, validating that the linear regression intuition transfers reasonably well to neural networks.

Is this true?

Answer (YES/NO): NO